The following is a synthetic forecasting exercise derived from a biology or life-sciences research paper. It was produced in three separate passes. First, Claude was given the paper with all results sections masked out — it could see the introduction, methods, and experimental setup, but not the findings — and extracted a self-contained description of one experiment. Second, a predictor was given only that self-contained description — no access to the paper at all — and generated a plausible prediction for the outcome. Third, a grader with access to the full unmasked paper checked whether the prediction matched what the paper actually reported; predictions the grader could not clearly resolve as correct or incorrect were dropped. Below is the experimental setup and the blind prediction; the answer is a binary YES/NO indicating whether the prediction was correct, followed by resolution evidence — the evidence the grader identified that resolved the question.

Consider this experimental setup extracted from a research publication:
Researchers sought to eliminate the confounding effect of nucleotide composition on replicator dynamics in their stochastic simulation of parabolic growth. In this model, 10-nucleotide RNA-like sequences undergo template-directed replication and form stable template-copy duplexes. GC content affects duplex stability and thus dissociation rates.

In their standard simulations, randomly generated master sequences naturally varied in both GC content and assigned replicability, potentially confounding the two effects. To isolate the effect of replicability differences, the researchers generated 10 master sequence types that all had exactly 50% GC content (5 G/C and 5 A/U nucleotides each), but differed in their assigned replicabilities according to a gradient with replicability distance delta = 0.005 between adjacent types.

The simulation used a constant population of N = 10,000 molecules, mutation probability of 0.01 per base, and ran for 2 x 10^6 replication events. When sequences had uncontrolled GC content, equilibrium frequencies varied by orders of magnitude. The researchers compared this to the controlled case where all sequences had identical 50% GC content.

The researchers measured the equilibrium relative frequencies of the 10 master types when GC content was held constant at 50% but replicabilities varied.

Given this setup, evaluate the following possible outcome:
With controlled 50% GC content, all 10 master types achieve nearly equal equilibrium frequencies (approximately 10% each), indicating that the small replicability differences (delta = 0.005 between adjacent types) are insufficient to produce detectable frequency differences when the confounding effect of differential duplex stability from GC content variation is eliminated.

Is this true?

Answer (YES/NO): NO